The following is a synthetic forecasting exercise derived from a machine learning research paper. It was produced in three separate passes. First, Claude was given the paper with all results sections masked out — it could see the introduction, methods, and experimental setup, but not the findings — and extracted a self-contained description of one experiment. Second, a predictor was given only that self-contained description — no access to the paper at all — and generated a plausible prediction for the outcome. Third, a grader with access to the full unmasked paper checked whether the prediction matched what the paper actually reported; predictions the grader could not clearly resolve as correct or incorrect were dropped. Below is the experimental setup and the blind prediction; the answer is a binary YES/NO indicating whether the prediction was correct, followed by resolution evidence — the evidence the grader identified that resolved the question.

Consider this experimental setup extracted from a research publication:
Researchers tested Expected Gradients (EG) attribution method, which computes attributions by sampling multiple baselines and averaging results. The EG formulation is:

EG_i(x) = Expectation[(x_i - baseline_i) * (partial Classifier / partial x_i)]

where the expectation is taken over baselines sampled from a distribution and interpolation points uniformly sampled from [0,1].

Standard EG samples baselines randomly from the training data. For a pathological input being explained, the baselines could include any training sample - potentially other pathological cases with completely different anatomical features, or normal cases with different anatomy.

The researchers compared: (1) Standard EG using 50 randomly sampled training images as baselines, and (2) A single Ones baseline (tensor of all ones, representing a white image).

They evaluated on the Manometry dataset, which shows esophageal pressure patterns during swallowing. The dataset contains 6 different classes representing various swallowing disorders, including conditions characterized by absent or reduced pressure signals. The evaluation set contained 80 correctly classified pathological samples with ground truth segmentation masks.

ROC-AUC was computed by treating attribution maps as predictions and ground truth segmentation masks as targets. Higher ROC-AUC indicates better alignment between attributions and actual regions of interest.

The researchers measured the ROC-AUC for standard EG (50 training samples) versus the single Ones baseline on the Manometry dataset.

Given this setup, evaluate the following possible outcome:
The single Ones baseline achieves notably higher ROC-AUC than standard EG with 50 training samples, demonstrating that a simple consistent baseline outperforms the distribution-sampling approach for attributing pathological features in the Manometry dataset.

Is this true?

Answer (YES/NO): NO